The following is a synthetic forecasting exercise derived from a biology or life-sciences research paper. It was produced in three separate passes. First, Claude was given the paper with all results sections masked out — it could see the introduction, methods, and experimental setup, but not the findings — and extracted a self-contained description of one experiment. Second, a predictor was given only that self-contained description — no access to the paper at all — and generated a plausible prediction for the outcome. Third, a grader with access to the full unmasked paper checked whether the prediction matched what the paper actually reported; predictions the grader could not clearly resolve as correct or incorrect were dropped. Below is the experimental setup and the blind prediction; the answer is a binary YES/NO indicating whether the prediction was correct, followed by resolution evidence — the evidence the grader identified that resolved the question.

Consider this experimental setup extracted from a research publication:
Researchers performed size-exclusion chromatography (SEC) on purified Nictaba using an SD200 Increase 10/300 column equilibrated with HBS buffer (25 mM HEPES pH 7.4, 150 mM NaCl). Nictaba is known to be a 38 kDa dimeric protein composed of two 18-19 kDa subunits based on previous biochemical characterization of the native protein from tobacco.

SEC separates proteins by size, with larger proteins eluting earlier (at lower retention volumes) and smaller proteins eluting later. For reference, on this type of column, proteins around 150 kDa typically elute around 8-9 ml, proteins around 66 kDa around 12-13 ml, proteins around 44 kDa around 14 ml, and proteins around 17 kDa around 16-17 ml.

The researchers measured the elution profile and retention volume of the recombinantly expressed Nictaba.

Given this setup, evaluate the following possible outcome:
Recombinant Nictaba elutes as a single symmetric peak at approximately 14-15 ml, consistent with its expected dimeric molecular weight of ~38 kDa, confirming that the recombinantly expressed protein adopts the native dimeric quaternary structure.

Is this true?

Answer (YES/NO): NO